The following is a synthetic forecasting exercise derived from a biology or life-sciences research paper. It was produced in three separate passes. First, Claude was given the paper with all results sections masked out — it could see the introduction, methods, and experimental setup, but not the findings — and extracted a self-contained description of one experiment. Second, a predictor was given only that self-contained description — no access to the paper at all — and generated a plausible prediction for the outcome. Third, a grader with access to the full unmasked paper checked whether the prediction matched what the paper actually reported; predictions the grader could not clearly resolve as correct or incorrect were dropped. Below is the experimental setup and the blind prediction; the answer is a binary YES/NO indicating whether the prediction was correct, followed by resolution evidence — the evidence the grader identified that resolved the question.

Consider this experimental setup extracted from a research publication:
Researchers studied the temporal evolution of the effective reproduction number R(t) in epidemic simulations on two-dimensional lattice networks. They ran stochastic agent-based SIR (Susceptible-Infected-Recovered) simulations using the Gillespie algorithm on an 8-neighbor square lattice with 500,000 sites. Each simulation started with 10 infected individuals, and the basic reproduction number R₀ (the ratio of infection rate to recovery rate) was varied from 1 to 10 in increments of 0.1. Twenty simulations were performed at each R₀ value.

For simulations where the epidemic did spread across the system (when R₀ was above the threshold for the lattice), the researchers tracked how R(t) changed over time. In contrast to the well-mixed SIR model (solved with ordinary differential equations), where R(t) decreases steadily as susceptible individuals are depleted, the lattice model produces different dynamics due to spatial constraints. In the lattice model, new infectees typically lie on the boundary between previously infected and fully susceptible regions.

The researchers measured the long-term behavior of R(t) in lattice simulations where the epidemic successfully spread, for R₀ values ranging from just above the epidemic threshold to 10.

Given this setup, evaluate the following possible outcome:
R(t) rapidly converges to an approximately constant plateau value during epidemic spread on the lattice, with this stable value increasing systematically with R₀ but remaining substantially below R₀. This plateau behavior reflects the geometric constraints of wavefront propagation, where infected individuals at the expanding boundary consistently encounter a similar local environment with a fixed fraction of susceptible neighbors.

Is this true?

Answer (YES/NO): NO